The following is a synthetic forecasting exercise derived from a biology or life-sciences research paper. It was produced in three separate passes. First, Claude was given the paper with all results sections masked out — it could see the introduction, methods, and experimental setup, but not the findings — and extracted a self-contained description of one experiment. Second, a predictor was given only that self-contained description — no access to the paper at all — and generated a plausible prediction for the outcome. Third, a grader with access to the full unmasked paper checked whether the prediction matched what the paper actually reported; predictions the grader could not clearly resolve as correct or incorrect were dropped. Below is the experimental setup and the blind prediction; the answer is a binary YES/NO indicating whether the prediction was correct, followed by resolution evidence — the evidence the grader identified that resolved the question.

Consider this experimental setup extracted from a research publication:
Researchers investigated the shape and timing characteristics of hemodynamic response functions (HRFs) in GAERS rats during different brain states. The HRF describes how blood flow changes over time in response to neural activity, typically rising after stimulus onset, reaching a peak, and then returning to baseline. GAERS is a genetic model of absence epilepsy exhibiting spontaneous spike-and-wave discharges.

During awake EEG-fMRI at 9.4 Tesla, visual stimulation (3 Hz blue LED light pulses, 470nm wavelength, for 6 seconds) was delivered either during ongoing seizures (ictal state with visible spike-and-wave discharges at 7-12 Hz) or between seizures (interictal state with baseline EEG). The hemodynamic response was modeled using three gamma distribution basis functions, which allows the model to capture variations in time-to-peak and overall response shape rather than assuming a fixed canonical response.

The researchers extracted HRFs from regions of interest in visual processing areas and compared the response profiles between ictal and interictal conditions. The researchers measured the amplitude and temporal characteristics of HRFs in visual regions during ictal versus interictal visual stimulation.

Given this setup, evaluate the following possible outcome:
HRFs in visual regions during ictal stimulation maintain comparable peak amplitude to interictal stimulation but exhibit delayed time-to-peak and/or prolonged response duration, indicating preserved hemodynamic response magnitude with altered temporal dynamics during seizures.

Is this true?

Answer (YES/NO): NO